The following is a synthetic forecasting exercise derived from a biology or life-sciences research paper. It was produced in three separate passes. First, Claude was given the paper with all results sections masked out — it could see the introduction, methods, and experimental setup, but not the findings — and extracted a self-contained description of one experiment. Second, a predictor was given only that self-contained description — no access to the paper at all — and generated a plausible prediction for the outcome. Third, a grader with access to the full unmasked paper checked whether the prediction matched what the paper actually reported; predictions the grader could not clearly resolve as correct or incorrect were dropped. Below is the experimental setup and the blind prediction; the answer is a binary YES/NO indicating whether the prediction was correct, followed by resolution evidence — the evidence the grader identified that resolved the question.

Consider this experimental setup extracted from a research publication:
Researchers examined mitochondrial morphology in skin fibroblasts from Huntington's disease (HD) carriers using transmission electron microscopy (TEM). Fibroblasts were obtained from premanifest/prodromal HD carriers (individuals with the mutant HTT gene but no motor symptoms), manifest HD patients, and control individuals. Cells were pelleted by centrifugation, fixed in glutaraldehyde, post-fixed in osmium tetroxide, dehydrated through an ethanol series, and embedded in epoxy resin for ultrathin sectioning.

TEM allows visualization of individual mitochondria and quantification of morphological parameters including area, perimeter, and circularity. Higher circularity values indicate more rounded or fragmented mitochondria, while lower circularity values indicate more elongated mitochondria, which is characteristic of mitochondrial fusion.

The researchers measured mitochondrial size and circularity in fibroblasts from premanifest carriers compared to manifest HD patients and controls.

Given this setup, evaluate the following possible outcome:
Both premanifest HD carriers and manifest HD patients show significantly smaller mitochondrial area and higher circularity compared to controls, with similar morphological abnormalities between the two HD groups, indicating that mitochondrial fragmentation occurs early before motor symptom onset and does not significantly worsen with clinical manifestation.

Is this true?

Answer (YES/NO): NO